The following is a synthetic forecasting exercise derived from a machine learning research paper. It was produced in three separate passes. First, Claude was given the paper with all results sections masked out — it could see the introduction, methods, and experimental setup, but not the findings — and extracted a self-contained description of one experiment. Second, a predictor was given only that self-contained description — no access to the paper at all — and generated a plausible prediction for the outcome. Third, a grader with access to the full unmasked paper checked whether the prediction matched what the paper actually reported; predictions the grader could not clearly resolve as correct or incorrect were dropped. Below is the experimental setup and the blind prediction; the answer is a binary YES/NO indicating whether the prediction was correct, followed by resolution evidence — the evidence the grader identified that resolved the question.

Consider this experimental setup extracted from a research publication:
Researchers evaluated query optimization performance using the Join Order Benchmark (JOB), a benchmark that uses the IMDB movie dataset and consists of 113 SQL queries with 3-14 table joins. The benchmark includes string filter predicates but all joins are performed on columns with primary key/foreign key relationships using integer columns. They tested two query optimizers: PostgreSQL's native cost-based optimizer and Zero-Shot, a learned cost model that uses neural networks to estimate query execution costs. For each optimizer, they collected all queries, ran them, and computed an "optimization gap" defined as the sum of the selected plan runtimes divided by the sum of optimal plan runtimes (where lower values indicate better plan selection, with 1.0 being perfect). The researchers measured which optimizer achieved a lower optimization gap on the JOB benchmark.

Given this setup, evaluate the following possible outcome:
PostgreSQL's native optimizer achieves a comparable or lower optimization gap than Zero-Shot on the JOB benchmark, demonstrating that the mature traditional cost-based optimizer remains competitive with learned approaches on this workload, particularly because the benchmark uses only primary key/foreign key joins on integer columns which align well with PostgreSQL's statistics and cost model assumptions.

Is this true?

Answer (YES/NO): YES